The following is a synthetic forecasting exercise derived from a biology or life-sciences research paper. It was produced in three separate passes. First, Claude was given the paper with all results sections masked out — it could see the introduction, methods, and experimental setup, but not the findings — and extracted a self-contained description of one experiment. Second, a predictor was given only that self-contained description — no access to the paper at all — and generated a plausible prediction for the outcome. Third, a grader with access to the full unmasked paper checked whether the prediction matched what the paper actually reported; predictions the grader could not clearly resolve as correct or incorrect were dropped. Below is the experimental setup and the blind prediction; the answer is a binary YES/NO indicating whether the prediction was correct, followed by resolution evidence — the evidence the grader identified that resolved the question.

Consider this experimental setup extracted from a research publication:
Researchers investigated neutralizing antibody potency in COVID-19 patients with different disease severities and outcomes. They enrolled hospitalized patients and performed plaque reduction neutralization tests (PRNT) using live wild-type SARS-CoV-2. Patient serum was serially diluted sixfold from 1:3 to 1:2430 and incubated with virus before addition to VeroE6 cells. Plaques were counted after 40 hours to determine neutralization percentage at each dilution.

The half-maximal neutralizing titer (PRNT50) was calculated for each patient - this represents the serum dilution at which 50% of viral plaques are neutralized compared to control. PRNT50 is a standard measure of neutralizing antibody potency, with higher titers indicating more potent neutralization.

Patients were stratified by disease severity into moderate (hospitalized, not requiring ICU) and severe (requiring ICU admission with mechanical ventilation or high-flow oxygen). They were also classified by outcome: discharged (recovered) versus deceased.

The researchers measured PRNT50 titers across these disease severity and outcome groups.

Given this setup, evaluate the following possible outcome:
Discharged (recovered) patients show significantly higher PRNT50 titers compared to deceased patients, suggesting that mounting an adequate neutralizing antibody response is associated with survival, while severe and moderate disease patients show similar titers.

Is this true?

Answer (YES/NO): NO